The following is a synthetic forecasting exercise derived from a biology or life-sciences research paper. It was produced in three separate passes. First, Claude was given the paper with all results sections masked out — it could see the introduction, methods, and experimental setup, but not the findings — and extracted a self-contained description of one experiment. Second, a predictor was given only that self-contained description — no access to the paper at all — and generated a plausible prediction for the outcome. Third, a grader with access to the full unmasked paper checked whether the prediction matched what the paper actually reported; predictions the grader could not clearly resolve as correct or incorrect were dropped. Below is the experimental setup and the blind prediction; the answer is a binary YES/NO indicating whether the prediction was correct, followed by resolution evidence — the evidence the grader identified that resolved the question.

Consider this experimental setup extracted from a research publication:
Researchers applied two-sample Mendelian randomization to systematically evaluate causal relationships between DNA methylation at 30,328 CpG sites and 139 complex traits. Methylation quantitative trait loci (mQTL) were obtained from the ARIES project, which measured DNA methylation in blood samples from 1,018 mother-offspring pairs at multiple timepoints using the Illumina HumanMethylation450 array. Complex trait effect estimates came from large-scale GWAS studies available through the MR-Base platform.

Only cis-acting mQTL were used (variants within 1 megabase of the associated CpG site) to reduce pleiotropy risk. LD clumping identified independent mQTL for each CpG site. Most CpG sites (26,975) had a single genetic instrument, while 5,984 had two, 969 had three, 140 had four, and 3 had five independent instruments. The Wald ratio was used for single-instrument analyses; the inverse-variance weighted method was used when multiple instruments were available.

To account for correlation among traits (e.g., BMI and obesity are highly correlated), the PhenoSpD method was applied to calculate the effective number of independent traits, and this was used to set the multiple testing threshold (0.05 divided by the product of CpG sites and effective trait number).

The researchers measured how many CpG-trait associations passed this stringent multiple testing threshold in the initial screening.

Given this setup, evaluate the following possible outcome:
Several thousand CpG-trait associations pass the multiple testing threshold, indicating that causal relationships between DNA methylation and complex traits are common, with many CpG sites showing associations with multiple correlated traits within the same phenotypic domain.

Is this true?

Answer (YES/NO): NO